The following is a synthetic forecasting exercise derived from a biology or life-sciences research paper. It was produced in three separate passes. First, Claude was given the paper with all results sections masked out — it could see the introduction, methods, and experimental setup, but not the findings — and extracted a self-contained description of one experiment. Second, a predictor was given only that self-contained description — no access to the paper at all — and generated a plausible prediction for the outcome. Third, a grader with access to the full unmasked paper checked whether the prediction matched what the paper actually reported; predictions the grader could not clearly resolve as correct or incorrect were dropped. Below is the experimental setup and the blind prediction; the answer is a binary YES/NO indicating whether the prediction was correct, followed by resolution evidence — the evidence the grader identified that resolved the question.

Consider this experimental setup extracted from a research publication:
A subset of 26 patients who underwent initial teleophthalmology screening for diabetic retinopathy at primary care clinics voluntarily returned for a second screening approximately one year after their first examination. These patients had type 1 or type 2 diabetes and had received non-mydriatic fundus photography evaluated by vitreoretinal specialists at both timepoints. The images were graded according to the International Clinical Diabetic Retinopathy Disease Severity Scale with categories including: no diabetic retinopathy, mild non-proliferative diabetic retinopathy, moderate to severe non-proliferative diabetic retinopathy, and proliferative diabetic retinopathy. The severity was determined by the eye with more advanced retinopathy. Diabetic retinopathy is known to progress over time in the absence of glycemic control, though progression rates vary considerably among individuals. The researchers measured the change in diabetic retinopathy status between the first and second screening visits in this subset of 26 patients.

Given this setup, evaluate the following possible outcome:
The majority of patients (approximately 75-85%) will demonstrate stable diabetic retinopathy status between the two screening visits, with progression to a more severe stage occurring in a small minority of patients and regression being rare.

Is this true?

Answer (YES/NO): NO